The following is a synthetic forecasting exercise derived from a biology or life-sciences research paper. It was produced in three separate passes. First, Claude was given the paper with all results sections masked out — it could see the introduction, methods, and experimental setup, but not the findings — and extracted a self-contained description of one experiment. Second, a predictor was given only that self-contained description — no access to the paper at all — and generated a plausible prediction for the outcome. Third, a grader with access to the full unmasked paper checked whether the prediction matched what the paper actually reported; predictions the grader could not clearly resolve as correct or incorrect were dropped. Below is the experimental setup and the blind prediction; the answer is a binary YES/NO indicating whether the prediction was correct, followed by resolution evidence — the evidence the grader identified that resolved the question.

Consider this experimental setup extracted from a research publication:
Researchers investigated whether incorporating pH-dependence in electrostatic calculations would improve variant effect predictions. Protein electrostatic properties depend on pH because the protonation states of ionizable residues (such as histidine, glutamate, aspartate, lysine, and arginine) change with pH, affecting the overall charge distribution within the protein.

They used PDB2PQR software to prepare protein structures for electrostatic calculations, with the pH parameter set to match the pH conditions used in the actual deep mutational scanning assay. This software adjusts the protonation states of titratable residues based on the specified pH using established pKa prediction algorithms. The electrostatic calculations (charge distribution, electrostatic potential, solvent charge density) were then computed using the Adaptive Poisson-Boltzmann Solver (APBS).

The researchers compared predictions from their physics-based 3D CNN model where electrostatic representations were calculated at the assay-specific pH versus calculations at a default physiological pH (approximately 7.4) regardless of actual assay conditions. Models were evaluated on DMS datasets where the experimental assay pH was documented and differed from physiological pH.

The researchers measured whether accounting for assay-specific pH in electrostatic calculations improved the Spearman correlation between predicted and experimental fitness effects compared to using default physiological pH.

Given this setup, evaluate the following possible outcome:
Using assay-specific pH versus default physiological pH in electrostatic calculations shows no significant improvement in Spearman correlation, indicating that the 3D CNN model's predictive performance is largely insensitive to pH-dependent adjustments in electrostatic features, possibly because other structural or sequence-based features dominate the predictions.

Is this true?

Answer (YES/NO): YES